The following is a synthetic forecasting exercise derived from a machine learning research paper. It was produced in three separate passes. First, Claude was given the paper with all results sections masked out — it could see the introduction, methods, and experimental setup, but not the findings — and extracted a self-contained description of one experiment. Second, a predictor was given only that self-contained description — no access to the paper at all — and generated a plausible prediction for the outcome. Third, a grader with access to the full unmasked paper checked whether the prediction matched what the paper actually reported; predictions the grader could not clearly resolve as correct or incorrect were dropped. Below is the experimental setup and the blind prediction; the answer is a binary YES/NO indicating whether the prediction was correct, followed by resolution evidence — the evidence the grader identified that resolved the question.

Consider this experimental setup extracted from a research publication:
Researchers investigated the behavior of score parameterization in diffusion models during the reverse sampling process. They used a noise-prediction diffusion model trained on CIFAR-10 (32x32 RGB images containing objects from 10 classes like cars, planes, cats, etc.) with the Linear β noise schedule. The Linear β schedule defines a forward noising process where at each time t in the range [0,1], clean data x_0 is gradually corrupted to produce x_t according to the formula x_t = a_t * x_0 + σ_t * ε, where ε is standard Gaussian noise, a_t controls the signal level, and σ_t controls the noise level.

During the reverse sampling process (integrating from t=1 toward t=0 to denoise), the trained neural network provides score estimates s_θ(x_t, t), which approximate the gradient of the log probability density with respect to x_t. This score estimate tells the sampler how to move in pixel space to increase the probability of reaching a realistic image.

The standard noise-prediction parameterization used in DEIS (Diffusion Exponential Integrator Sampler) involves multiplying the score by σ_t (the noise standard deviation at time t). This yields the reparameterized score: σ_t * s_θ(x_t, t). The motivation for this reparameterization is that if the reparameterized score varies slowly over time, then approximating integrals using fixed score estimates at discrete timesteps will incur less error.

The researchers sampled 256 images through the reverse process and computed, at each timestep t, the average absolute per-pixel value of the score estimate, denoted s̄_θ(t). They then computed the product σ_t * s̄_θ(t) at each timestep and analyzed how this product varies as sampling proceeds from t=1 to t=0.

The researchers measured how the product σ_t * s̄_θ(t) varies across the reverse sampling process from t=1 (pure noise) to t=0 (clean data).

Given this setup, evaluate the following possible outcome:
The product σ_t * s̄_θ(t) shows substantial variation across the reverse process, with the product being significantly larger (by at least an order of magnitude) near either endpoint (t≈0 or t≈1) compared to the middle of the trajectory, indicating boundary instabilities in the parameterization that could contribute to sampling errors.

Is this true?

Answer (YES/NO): NO